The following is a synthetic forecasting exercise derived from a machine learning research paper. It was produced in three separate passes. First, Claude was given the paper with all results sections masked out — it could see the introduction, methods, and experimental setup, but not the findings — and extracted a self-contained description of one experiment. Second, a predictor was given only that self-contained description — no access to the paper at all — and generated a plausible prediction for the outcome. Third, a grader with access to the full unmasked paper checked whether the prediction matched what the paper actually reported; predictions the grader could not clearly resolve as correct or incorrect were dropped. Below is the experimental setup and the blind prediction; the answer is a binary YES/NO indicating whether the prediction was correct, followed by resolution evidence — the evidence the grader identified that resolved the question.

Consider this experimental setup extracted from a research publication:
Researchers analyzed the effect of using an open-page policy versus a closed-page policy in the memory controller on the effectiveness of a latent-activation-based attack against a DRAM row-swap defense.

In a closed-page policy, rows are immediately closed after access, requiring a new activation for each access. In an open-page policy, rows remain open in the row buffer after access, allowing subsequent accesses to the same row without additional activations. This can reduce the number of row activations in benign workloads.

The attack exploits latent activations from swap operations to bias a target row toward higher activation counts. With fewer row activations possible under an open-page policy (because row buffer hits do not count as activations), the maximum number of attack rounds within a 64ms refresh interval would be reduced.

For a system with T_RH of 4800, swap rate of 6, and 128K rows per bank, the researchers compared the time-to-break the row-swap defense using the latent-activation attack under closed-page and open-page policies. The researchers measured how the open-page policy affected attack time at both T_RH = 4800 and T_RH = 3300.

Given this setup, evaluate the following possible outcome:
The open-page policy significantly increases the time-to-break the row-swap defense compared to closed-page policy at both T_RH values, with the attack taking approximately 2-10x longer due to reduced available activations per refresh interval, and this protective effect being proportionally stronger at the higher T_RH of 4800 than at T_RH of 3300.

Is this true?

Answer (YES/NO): NO